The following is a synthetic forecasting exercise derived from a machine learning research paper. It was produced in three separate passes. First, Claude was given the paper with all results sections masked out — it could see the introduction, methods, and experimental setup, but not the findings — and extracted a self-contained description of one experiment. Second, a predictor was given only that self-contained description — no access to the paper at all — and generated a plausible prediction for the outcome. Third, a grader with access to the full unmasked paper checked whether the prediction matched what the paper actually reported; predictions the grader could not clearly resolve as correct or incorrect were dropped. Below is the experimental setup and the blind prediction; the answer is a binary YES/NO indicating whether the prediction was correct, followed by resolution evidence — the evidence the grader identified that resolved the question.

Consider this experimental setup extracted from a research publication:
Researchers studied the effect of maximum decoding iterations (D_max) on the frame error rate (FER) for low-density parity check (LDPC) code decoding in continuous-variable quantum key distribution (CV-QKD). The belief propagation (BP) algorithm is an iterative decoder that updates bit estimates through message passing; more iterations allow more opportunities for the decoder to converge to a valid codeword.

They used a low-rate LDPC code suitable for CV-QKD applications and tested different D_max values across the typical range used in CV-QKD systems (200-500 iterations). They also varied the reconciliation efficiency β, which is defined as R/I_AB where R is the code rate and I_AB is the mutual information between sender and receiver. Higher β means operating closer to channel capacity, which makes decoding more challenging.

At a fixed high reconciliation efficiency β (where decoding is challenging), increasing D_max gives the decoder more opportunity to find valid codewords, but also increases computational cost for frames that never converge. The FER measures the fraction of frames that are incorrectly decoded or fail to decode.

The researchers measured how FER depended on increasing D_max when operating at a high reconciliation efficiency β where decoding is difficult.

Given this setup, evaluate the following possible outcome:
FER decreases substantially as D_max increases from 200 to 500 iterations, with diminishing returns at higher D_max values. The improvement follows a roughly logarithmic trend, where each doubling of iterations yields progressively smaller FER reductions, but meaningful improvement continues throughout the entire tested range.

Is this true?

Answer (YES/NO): NO